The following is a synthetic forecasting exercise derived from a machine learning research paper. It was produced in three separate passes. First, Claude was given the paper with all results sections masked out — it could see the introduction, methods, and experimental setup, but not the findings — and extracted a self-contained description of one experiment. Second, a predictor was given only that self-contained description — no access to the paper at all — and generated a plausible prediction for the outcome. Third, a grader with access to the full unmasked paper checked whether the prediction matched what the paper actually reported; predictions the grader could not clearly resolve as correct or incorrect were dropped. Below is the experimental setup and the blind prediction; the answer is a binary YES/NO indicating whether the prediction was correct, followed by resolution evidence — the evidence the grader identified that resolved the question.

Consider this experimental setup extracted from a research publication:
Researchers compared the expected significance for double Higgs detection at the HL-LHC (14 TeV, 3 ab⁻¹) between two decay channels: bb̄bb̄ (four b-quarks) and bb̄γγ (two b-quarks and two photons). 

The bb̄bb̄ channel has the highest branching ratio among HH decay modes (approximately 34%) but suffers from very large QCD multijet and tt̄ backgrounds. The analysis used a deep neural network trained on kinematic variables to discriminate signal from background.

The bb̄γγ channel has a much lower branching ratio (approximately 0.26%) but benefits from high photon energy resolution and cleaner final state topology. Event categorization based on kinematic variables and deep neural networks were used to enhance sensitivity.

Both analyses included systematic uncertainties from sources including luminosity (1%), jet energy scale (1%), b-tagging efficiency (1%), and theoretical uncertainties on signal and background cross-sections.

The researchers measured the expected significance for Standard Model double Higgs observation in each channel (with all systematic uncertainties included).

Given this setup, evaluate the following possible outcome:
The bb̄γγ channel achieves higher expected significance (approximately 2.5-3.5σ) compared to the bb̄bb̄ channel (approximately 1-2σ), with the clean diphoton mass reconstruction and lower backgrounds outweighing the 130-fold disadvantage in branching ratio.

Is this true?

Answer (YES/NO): NO